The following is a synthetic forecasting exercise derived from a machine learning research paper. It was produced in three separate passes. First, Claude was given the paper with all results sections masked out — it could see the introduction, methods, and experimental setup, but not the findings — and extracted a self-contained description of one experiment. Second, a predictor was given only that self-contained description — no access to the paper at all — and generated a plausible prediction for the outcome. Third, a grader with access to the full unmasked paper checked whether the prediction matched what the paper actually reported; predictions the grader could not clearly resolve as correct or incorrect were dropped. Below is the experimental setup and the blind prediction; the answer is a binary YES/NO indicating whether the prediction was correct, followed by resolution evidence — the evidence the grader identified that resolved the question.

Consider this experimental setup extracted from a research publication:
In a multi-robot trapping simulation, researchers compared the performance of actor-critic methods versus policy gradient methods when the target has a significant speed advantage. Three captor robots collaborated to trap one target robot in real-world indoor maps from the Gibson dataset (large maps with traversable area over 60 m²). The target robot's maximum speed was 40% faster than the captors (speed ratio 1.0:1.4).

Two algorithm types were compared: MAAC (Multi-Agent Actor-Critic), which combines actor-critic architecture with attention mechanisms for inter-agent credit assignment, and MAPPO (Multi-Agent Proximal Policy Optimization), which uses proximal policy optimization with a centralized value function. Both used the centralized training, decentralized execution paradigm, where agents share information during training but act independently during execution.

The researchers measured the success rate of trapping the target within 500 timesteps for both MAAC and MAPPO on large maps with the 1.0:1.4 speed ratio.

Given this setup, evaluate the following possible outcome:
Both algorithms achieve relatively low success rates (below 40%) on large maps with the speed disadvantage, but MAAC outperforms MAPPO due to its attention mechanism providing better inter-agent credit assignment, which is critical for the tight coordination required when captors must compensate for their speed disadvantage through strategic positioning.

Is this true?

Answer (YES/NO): NO